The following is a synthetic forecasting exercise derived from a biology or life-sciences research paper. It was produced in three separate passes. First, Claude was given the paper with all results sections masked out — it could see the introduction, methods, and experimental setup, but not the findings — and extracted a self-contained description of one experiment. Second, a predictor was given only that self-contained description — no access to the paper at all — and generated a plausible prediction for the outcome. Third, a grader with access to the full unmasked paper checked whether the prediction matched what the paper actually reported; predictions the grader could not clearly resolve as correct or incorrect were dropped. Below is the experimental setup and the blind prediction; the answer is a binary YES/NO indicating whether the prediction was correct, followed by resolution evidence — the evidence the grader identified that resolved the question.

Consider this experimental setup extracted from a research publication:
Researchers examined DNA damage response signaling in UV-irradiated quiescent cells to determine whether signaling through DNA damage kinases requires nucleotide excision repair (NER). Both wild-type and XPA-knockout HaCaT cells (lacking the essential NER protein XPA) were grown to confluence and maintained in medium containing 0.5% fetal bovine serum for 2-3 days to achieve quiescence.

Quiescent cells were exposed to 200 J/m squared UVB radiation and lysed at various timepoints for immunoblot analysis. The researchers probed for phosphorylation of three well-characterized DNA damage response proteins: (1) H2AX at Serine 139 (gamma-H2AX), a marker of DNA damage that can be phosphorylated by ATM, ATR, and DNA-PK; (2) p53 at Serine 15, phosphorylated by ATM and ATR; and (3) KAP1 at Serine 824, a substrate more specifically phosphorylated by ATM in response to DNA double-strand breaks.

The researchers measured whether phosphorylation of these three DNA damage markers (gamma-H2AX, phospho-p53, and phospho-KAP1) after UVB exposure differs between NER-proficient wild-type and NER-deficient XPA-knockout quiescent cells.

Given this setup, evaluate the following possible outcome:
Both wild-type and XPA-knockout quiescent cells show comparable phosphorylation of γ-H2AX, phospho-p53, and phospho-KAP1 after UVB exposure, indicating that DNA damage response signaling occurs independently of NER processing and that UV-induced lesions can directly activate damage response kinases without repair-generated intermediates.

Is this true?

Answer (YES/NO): NO